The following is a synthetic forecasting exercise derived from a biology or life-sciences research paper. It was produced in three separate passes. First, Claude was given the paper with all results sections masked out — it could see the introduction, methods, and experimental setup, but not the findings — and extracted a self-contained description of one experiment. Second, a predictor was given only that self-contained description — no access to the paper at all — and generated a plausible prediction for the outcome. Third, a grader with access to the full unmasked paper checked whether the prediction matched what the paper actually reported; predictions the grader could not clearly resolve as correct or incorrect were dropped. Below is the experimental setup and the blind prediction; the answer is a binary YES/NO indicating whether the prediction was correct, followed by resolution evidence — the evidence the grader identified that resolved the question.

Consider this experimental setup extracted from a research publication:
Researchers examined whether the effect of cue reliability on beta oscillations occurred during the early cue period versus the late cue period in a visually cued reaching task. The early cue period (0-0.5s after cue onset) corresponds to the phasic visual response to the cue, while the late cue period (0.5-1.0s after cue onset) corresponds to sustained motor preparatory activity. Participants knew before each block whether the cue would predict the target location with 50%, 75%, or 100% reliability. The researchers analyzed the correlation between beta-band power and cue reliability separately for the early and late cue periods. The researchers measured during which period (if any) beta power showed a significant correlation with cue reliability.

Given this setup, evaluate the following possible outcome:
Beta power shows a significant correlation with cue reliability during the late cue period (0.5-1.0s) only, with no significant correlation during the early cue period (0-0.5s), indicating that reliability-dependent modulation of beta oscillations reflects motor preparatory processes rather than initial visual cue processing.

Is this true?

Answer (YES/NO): YES